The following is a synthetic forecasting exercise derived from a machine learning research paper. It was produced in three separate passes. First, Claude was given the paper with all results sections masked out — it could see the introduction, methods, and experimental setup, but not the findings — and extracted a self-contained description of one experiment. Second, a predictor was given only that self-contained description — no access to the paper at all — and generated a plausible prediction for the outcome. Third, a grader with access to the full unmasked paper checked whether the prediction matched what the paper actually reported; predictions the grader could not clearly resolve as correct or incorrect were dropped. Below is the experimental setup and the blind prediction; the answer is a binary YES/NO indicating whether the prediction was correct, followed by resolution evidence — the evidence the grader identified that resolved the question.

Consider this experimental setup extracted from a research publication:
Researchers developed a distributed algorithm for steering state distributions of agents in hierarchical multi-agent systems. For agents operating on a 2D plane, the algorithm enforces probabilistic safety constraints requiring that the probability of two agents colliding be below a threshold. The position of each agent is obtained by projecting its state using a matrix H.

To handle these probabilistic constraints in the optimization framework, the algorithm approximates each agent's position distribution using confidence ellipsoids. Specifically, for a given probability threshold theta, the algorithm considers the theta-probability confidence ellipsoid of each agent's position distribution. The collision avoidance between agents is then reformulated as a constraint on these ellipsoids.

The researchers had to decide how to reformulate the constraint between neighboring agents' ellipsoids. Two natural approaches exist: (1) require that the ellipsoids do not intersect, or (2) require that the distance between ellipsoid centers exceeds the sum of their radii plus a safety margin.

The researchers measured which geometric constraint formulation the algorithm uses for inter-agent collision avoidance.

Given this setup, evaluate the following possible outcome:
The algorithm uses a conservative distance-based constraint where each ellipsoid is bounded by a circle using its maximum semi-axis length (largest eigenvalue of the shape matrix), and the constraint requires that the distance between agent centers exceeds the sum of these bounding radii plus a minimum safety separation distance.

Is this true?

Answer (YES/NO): NO